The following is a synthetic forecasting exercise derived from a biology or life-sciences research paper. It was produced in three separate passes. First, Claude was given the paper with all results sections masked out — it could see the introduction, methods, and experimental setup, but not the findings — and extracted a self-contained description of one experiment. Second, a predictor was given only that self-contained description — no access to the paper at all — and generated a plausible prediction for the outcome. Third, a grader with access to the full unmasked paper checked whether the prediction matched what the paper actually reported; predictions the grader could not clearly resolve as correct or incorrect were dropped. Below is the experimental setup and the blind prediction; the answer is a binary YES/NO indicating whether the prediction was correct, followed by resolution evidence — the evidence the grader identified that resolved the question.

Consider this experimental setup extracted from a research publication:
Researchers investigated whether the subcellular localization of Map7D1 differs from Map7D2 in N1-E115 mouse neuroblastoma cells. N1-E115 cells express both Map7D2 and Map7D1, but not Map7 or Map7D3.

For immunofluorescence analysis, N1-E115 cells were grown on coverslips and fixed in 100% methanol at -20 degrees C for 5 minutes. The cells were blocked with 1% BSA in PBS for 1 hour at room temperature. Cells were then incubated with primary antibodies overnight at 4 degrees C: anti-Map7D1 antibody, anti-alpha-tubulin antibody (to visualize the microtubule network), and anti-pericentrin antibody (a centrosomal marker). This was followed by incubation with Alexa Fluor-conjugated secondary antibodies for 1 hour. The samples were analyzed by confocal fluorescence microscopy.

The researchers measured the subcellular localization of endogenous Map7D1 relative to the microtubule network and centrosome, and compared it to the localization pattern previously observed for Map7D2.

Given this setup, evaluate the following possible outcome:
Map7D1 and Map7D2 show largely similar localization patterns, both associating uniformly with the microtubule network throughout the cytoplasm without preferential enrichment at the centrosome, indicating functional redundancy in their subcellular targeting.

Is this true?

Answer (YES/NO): NO